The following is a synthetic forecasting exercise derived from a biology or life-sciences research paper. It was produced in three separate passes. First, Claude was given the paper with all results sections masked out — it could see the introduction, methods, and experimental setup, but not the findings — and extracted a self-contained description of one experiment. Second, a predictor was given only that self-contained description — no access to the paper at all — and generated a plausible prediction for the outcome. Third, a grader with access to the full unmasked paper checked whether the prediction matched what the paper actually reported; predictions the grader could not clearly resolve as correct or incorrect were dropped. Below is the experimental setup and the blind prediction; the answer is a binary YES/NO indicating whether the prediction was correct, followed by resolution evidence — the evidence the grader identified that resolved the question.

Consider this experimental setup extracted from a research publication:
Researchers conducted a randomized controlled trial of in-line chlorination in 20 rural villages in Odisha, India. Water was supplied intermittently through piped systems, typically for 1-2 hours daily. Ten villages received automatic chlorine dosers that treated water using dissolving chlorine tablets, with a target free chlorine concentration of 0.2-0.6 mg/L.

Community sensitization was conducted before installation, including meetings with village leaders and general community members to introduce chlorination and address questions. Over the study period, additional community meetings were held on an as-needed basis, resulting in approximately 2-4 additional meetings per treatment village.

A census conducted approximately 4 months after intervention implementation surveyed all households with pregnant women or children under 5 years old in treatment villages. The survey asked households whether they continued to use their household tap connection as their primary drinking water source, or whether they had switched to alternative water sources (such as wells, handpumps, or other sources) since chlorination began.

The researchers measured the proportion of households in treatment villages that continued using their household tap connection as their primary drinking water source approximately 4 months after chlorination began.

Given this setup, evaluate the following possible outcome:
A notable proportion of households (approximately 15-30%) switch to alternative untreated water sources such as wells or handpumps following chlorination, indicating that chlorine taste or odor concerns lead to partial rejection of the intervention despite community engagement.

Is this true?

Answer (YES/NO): NO